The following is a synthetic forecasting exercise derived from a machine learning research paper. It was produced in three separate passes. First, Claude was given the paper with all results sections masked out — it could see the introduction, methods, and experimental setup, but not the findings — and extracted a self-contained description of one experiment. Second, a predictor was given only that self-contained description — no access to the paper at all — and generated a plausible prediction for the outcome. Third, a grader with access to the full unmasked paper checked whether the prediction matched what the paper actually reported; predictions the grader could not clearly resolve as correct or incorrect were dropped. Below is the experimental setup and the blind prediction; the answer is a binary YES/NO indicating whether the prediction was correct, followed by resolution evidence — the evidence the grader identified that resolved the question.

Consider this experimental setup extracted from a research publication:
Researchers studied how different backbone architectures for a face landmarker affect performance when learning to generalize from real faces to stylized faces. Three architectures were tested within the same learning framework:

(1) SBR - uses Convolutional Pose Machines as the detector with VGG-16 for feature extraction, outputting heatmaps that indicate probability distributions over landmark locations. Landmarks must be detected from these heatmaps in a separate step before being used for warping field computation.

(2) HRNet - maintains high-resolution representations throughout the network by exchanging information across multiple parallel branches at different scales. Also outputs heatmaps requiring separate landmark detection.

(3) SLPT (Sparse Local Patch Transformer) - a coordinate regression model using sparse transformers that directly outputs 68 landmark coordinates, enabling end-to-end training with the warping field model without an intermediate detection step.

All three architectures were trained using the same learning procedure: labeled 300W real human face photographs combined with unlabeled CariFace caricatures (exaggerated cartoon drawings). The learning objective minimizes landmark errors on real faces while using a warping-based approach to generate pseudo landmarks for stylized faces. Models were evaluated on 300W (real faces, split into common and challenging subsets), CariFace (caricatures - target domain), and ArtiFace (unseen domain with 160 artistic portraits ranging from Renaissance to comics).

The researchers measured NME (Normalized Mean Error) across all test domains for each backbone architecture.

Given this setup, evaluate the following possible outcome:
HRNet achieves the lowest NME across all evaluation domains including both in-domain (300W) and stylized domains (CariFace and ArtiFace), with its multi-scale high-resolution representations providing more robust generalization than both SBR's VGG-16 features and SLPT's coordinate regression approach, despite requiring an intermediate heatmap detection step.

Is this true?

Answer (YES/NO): NO